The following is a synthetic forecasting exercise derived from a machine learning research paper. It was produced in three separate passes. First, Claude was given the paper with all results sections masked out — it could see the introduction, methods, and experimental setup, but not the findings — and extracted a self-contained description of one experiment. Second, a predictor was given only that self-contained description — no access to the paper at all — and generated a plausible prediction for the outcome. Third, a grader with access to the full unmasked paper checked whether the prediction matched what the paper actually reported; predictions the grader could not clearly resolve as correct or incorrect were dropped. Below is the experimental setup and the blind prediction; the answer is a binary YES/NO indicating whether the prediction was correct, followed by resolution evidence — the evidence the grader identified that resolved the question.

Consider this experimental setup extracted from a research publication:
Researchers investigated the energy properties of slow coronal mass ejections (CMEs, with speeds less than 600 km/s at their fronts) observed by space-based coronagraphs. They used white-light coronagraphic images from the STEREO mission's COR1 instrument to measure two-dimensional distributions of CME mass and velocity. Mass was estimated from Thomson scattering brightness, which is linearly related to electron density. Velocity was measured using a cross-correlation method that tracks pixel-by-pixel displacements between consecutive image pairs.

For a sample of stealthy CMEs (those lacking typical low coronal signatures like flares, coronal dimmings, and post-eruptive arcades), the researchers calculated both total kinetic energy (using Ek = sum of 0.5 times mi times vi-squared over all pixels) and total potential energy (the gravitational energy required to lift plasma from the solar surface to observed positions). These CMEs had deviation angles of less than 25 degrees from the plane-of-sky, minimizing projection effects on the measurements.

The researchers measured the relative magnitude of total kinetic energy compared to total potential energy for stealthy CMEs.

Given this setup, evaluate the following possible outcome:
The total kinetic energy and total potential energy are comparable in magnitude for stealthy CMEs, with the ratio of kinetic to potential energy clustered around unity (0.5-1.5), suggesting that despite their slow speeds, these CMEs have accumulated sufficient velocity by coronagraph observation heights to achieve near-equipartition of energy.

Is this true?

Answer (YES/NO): NO